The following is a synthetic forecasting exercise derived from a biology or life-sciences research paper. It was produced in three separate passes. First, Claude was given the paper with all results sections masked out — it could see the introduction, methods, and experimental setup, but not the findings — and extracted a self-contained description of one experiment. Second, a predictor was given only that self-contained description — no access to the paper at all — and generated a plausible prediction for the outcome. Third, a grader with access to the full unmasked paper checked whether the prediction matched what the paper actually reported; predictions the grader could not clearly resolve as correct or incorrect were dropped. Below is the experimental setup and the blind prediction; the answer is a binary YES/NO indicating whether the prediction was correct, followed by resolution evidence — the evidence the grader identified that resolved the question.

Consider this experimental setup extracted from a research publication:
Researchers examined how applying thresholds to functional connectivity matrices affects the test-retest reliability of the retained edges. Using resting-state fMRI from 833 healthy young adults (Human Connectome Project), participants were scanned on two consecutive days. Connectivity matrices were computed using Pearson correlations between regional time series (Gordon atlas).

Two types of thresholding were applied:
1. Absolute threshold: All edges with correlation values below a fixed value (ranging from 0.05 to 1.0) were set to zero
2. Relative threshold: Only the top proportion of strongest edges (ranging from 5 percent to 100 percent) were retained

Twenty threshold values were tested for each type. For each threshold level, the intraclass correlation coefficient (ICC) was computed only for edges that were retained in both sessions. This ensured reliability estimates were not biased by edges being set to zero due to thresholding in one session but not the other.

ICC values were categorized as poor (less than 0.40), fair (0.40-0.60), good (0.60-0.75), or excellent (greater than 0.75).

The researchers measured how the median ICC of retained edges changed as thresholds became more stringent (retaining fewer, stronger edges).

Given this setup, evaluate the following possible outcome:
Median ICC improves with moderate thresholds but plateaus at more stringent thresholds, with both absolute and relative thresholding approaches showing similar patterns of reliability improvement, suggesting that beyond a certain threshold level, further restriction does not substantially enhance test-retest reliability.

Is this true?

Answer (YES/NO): NO